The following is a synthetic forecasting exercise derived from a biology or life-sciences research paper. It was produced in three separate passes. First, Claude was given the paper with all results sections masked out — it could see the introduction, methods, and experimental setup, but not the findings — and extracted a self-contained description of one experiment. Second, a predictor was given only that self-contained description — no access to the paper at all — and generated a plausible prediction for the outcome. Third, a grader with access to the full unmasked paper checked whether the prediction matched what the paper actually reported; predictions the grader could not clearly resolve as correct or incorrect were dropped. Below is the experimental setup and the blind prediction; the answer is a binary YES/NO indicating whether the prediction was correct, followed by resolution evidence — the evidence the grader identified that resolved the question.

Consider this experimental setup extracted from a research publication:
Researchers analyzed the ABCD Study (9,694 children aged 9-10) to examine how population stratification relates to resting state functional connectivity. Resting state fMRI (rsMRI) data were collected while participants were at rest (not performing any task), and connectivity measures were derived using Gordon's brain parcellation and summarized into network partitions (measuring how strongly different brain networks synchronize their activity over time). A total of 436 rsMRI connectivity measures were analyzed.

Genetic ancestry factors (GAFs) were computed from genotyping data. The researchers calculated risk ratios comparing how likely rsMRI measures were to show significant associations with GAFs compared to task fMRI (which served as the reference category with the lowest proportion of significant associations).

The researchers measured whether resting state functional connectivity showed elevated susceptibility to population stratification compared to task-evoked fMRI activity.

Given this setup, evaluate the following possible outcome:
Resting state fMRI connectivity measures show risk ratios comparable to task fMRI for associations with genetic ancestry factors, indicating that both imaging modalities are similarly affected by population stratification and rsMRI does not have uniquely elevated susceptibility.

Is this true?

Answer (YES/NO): NO